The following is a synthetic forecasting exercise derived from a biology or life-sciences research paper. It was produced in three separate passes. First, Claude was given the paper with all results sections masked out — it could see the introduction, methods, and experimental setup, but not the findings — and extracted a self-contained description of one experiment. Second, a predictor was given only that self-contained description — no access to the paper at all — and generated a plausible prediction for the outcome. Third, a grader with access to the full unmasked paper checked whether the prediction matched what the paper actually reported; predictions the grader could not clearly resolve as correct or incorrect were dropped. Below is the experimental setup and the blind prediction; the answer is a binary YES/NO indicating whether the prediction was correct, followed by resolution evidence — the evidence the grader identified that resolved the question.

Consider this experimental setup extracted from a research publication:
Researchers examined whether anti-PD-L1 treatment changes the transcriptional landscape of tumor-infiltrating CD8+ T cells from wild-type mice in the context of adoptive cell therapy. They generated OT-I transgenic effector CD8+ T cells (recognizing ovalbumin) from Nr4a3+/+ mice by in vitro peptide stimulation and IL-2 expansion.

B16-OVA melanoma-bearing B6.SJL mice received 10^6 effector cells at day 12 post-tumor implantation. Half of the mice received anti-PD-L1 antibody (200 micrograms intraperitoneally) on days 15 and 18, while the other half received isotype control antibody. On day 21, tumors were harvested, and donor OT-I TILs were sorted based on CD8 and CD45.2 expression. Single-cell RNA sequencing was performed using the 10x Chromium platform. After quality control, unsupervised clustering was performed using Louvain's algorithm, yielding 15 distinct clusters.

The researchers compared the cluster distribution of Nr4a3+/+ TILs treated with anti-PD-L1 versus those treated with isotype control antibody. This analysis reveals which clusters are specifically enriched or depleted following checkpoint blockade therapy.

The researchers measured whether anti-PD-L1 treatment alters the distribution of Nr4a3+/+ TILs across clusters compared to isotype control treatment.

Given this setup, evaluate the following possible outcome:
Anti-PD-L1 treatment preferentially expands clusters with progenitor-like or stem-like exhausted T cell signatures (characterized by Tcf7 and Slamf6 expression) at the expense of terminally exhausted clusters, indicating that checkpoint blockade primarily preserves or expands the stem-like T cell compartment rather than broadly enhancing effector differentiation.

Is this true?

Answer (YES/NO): NO